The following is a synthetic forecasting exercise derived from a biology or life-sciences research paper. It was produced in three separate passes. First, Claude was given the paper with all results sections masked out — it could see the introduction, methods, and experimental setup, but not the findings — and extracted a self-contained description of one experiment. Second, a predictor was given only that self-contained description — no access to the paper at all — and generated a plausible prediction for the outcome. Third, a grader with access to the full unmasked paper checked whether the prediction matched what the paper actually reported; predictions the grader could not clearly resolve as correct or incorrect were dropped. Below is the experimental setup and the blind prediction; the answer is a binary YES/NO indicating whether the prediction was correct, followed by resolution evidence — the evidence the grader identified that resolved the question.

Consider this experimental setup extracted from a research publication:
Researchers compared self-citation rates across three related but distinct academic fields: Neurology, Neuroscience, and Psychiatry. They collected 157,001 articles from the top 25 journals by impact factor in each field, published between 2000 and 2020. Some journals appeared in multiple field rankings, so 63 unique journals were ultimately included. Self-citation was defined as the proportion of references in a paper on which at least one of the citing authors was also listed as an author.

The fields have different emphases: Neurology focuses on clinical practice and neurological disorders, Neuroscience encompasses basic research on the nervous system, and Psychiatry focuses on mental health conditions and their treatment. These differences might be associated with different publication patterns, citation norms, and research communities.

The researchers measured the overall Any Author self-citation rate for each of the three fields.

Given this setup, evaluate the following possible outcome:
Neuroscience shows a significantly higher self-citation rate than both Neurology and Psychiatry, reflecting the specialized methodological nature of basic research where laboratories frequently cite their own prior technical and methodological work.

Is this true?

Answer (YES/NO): NO